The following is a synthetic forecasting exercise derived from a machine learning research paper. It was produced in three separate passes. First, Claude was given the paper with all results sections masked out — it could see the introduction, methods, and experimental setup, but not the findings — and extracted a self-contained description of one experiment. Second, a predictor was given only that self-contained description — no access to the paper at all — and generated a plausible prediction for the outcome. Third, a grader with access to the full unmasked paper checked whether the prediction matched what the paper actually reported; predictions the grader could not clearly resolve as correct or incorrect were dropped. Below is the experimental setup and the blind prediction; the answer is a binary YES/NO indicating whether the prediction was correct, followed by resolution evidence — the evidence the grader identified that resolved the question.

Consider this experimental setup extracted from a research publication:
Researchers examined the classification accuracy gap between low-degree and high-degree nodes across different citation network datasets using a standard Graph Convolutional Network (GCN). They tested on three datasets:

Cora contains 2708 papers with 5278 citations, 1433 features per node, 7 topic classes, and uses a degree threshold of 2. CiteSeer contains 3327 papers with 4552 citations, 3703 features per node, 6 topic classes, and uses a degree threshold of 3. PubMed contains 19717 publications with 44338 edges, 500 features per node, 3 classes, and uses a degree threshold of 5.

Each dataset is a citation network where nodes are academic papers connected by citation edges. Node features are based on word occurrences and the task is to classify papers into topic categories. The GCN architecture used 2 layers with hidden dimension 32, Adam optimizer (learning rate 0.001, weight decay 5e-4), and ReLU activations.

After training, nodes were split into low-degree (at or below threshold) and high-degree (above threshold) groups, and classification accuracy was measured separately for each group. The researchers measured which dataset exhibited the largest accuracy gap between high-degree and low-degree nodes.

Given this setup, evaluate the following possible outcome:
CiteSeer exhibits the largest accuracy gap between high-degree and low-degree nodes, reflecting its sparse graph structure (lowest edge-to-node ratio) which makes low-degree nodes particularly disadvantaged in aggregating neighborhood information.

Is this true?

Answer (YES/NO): YES